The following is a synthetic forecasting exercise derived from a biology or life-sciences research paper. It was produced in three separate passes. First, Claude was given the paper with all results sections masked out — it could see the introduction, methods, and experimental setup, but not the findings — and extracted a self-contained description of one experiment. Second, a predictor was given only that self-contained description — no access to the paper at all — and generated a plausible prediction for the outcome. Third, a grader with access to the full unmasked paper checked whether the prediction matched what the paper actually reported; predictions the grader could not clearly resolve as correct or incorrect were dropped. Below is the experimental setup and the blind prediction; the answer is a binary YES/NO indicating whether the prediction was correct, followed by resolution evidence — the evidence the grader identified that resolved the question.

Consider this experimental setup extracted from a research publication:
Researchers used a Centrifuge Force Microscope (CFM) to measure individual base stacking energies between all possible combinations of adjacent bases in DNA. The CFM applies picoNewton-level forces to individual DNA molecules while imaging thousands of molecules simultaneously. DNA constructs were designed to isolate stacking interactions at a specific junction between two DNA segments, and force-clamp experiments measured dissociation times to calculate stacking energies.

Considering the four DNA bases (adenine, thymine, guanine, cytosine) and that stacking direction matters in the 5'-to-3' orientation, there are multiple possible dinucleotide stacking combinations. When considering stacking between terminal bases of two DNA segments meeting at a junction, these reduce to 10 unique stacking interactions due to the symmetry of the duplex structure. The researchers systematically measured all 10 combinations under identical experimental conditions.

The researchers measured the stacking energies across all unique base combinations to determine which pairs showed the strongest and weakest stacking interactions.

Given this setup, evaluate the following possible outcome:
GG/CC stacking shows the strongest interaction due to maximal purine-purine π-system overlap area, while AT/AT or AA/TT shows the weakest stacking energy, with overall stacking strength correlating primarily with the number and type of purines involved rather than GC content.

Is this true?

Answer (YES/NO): NO